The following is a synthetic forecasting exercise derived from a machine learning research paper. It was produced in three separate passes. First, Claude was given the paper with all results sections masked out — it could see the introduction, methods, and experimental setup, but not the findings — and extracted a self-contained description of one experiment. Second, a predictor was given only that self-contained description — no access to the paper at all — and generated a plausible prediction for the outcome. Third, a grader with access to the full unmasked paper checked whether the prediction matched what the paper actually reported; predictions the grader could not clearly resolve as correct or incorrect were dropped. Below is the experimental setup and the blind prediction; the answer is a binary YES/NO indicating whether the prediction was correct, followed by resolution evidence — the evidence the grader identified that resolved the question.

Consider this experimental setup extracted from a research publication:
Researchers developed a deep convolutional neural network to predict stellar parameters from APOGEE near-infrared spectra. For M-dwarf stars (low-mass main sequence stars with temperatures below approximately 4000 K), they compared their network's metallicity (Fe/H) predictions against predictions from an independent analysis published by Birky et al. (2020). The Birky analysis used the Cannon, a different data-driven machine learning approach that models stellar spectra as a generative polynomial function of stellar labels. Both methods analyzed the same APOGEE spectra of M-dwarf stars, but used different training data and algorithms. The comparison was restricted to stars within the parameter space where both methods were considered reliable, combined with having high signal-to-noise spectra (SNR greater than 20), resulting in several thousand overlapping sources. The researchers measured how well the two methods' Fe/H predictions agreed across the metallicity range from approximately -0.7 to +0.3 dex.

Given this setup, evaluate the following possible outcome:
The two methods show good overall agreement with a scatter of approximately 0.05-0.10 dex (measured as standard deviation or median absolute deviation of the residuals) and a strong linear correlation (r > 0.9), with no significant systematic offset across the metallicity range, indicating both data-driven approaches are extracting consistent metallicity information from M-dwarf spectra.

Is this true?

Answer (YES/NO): NO